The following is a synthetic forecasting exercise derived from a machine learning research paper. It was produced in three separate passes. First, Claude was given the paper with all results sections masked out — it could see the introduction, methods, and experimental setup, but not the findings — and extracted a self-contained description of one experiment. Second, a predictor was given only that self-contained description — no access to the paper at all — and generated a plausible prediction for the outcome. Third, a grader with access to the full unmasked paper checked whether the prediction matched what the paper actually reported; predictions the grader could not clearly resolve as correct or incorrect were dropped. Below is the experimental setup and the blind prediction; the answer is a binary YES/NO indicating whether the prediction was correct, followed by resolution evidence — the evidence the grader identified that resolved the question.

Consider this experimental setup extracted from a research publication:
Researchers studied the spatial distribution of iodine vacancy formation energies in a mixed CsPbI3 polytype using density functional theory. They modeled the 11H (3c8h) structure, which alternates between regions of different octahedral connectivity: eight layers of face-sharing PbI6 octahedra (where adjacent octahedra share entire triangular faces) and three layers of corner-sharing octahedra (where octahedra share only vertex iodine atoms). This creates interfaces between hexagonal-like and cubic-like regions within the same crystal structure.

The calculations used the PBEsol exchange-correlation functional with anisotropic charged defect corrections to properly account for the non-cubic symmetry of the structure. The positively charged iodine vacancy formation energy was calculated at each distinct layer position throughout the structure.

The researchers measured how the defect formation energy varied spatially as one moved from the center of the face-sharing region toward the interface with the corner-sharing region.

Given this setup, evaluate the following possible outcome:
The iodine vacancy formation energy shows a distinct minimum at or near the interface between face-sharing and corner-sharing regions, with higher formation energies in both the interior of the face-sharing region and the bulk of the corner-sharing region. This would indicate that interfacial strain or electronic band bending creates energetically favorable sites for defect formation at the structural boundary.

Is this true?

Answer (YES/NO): NO